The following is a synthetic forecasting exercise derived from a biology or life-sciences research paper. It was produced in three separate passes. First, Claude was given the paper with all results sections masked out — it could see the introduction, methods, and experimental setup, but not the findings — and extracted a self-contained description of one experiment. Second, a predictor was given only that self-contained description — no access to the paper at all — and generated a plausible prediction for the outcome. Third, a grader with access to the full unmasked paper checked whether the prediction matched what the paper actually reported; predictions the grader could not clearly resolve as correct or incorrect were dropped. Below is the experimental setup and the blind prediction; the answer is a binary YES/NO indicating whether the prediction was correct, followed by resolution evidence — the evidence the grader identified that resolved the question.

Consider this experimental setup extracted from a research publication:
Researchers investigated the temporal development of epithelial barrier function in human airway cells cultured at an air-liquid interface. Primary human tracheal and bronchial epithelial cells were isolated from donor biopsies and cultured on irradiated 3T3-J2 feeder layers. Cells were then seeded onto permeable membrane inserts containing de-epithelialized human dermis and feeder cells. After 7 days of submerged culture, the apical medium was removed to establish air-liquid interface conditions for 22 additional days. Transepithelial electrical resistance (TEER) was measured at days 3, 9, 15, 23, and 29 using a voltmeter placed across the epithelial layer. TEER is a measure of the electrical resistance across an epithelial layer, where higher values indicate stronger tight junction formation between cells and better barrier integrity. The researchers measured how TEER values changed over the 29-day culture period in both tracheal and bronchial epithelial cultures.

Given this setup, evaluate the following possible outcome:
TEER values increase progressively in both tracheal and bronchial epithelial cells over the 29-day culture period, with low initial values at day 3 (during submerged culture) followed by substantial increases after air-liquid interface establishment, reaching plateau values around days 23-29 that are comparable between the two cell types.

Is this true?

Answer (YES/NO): NO